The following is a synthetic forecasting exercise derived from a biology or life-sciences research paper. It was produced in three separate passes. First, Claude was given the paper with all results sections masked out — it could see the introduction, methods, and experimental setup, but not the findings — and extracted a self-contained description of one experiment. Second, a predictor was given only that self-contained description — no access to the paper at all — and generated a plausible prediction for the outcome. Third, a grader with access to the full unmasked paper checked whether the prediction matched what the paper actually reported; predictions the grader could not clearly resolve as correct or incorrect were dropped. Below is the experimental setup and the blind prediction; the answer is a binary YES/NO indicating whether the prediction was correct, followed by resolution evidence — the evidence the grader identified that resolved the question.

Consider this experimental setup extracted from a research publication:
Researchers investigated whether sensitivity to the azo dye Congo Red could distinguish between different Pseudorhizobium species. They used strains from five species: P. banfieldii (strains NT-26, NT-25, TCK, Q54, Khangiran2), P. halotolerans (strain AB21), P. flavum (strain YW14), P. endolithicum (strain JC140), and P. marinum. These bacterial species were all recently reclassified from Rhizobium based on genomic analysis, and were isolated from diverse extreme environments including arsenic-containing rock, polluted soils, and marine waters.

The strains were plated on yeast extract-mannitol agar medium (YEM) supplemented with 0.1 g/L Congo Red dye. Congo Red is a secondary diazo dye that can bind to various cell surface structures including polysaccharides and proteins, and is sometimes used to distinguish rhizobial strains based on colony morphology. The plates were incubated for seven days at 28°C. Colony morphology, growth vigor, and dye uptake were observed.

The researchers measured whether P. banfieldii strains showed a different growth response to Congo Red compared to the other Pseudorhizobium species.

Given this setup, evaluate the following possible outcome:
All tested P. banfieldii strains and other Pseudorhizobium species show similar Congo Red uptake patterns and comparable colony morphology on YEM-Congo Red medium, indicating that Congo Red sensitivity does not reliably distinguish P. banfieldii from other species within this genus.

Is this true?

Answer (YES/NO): NO